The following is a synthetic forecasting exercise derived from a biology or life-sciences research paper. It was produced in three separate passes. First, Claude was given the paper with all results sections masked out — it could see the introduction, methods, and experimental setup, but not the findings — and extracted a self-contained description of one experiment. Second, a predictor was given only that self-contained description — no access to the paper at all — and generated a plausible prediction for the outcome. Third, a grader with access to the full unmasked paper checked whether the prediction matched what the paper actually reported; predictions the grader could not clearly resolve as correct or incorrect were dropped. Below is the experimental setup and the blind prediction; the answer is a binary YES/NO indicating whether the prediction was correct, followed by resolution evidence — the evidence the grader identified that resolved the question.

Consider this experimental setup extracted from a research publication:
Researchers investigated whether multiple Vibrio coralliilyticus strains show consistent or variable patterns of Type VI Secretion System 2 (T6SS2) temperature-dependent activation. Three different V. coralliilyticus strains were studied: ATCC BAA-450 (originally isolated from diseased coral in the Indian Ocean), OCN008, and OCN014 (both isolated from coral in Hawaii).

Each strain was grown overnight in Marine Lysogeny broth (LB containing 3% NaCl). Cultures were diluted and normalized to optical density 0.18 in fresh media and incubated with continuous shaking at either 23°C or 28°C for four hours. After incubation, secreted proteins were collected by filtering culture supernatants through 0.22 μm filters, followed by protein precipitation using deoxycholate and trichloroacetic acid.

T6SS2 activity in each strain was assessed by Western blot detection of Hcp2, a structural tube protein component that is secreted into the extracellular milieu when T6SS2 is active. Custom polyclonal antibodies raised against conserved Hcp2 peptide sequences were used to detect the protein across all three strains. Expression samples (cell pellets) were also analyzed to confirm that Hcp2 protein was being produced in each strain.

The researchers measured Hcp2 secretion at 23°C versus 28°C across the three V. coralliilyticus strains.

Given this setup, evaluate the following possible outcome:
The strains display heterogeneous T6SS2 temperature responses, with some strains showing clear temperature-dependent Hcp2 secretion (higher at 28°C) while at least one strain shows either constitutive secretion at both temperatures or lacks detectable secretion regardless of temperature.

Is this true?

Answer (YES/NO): NO